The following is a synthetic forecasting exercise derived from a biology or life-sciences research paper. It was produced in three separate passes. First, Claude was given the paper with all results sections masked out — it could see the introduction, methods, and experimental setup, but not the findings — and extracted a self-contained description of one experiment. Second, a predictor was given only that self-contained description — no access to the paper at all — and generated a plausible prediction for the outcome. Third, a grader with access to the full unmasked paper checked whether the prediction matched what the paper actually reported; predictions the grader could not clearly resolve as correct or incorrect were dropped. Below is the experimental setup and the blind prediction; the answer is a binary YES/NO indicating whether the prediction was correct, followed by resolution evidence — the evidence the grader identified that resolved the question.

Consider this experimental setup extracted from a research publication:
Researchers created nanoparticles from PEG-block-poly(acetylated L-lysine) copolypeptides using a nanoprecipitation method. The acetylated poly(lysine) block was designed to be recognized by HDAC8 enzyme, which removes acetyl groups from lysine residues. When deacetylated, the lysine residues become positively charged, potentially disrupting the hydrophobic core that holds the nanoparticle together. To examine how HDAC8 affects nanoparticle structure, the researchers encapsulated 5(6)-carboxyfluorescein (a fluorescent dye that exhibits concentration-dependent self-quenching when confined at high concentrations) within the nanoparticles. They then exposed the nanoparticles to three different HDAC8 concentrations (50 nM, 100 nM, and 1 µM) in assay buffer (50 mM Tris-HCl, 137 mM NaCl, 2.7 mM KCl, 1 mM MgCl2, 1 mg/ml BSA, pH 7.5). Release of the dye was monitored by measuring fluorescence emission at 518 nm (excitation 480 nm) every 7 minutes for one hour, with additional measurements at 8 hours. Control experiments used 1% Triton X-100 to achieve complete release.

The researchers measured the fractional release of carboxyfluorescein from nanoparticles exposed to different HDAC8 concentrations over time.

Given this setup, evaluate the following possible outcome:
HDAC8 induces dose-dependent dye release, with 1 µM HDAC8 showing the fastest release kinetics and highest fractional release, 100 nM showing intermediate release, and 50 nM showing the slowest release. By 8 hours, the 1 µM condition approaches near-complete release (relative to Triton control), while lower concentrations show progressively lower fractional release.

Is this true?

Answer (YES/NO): YES